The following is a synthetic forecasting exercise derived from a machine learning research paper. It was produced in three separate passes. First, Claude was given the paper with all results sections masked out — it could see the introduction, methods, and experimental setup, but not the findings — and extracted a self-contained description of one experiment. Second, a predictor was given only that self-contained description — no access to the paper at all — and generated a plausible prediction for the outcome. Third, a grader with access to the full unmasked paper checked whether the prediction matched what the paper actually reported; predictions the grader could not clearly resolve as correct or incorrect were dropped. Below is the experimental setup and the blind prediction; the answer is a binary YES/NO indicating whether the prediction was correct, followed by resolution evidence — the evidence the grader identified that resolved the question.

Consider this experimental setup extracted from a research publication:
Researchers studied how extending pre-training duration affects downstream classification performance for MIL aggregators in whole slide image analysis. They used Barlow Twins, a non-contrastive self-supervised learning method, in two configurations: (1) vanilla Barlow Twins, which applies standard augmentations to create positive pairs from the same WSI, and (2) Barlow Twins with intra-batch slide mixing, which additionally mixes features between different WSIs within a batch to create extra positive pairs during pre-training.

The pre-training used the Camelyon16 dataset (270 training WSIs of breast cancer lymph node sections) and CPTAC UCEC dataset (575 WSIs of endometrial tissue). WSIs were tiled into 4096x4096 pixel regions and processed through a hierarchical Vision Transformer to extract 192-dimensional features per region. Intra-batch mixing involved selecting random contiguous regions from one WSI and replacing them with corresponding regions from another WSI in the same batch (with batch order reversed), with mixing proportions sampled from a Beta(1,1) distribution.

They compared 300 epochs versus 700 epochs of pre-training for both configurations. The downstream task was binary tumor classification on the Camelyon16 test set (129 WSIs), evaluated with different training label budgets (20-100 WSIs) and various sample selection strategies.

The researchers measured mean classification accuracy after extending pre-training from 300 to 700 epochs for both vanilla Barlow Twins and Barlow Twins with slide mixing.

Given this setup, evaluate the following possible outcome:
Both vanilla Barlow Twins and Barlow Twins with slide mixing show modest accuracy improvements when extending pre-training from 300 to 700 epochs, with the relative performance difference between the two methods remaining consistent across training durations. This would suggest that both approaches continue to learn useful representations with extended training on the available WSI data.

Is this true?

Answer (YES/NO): NO